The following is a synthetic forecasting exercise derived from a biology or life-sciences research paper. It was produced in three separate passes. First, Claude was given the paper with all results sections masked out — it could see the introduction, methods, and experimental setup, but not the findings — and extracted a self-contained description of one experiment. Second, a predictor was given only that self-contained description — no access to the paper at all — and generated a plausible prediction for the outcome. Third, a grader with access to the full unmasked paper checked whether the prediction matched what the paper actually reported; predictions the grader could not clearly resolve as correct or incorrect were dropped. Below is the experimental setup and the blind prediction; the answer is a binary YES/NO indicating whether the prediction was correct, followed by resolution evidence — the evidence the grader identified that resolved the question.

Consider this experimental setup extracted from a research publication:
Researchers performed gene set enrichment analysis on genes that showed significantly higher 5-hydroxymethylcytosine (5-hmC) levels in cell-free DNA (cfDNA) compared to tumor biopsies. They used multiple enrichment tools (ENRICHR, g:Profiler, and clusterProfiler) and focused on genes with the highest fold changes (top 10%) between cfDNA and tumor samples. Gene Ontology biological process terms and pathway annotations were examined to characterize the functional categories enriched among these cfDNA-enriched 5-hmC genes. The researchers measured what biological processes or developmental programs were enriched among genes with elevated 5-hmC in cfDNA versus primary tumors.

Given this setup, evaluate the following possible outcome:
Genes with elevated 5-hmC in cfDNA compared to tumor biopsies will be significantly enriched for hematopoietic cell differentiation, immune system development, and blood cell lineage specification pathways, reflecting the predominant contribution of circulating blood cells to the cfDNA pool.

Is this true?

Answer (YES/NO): NO